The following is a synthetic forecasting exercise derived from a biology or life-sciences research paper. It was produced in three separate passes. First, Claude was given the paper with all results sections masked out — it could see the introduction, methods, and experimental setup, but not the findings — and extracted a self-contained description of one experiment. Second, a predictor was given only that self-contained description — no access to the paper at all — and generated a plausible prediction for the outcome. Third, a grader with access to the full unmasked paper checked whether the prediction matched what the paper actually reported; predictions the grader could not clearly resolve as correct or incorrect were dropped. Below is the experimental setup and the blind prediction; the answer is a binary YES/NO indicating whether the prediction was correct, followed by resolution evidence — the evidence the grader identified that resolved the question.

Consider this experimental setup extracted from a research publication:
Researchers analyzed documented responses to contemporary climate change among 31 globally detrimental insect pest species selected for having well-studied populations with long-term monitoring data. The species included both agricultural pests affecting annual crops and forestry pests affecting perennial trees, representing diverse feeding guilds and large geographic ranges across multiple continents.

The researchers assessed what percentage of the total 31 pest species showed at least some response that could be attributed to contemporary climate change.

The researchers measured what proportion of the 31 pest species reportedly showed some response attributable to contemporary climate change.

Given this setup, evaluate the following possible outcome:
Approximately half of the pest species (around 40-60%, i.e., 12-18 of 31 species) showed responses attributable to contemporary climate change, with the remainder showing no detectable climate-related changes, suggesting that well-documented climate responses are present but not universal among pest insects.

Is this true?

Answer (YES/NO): NO